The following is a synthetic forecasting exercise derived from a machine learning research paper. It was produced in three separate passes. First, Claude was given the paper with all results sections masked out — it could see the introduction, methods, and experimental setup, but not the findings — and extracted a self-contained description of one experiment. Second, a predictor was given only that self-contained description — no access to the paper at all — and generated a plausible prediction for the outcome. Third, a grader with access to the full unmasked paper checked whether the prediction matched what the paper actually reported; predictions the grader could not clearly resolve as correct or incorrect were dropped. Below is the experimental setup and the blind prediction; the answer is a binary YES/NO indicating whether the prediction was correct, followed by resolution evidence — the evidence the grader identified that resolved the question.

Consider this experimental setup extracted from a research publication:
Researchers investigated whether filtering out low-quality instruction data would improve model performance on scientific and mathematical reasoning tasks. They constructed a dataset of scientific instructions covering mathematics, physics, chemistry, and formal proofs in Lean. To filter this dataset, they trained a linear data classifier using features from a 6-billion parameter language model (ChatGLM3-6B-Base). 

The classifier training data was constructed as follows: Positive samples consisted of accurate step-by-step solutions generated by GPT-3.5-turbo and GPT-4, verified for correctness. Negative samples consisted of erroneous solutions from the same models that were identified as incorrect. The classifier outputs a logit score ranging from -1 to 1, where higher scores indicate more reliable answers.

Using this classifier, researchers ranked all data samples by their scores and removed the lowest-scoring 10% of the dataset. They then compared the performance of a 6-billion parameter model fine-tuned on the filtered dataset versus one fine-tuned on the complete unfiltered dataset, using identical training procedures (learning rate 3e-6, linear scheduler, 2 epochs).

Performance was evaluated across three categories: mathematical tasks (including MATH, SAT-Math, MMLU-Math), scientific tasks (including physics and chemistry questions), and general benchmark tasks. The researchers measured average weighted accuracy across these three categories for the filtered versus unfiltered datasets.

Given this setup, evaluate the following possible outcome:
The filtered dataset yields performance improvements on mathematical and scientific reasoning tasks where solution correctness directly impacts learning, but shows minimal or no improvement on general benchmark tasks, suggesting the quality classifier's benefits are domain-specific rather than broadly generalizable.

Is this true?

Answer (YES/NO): NO